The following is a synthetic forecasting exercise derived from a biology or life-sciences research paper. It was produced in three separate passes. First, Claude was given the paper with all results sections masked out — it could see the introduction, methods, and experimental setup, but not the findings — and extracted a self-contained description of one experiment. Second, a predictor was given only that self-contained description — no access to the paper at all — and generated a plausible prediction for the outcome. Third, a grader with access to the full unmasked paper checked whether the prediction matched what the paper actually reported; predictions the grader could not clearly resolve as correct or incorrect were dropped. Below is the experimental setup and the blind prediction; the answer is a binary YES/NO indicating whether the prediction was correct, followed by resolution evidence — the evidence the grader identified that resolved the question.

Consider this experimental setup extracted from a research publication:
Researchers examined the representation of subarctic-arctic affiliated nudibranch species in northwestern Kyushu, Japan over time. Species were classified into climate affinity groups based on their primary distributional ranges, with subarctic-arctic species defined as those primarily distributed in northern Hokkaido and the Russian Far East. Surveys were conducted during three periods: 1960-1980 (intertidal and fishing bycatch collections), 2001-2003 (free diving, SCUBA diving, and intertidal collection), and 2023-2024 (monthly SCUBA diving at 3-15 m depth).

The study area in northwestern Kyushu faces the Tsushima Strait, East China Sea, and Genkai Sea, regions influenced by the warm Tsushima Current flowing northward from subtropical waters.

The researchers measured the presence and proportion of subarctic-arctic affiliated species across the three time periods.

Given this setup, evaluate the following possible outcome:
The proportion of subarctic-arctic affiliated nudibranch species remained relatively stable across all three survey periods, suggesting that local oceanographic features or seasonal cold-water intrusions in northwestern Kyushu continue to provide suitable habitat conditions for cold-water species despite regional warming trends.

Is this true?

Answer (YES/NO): NO